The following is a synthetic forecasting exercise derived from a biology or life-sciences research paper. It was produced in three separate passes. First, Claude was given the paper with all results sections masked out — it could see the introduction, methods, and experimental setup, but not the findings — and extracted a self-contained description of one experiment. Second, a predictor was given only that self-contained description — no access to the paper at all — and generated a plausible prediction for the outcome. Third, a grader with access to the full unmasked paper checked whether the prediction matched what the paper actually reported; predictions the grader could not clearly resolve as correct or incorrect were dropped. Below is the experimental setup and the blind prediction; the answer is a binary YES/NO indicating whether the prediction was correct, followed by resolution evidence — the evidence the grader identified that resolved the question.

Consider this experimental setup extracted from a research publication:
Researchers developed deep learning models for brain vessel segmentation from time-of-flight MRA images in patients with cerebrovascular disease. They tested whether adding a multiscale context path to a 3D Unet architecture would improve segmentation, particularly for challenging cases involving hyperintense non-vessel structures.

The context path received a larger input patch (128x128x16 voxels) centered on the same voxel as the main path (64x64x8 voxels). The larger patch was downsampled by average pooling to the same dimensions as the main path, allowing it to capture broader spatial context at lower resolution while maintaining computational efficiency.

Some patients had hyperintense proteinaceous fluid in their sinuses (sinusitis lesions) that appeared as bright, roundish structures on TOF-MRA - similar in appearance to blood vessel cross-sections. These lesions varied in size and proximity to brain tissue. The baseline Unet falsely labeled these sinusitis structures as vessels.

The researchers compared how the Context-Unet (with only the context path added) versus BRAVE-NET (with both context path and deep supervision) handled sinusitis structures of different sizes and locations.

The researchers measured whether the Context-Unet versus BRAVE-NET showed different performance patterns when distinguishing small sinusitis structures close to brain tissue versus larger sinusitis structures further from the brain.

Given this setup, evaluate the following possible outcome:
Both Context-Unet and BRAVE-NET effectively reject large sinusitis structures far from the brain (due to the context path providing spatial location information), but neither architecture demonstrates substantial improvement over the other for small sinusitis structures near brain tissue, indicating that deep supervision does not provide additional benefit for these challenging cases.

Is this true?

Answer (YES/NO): NO